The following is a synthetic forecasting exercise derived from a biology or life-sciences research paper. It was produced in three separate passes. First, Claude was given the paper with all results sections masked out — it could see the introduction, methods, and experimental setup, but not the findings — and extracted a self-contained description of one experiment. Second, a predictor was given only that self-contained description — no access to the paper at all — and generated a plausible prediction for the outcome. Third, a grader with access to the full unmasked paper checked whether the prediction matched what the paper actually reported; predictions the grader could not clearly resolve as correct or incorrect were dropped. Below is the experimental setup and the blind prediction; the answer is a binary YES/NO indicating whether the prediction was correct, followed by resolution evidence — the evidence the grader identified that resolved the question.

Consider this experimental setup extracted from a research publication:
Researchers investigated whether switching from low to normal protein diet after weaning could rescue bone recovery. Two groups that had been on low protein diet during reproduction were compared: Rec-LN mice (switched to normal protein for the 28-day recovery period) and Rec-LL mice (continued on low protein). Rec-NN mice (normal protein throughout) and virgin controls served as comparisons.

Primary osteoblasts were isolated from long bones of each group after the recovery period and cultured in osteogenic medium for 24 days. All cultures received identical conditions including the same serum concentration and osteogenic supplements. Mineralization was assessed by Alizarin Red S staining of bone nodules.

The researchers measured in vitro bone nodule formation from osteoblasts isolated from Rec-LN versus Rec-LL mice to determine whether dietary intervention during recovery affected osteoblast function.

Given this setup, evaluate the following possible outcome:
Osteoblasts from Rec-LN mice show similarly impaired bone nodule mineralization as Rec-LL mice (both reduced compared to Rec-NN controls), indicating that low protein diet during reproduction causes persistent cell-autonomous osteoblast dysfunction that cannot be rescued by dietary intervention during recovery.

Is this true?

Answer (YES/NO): NO